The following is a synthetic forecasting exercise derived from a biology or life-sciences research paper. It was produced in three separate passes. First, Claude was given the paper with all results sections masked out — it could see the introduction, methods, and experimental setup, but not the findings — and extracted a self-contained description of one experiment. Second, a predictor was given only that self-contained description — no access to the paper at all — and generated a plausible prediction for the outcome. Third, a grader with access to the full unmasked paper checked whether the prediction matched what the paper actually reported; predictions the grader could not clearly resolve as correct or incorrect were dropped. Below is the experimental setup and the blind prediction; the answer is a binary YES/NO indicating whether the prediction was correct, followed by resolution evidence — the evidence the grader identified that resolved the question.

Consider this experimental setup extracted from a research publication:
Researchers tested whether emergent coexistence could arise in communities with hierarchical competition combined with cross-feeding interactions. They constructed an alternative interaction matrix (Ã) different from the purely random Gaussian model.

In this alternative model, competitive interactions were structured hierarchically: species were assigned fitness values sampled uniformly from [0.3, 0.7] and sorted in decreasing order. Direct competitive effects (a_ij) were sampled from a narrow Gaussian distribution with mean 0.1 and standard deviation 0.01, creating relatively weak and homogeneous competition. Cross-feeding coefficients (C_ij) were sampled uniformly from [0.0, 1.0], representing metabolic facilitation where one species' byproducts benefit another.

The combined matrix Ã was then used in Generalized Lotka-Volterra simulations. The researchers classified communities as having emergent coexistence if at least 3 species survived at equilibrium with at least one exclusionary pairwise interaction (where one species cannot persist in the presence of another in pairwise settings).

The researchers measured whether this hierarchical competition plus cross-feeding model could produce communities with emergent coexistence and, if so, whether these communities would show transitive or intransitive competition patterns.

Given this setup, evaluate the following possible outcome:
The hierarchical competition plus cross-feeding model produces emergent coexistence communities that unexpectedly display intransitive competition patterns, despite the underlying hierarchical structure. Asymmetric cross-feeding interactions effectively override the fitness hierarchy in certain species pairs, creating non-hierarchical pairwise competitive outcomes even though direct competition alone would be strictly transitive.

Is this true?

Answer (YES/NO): NO